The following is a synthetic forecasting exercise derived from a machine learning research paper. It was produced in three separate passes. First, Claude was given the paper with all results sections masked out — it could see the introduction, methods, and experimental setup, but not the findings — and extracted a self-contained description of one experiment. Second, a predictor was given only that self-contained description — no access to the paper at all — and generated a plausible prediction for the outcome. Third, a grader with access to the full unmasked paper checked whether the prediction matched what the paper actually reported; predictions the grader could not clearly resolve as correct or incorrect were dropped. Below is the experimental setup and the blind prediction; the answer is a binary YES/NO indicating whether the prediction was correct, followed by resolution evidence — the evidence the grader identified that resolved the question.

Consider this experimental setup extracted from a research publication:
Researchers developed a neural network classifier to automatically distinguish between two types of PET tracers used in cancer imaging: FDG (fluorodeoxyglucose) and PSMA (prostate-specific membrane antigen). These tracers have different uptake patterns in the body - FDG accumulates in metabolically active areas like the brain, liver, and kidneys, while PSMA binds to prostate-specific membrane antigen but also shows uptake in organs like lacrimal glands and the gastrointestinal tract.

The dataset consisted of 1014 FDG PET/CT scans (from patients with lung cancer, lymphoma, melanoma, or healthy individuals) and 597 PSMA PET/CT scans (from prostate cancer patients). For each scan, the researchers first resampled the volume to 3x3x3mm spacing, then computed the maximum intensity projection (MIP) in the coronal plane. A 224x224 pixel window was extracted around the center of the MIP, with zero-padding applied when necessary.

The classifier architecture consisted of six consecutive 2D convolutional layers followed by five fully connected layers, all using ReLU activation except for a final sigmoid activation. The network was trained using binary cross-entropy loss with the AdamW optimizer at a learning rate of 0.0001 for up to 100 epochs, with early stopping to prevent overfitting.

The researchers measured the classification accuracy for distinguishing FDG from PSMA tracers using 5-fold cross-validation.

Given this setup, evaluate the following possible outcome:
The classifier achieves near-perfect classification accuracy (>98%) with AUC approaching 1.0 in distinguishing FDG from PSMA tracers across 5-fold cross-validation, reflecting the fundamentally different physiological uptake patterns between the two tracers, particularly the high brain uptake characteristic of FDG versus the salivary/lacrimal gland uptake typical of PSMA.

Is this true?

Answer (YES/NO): YES